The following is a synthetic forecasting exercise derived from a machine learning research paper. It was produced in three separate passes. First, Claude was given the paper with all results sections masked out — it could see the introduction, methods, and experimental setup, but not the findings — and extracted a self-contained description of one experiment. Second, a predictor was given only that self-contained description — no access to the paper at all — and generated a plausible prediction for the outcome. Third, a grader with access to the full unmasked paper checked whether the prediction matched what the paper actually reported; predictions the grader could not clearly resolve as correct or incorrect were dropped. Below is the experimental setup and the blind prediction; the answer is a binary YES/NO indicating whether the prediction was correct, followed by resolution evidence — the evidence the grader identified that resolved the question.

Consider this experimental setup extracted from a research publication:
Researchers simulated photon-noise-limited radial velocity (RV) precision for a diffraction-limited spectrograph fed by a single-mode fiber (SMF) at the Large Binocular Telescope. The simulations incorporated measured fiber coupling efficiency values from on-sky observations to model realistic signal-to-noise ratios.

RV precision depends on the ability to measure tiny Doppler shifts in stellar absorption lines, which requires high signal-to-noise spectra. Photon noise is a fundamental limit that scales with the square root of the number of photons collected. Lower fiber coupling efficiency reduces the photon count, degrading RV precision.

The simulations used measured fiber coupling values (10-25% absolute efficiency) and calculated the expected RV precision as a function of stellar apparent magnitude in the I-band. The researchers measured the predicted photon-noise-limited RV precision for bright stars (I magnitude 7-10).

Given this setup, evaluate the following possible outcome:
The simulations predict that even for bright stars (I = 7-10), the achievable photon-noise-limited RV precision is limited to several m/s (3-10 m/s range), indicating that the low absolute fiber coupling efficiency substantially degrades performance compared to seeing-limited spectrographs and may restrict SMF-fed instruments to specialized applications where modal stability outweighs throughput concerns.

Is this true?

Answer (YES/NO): NO